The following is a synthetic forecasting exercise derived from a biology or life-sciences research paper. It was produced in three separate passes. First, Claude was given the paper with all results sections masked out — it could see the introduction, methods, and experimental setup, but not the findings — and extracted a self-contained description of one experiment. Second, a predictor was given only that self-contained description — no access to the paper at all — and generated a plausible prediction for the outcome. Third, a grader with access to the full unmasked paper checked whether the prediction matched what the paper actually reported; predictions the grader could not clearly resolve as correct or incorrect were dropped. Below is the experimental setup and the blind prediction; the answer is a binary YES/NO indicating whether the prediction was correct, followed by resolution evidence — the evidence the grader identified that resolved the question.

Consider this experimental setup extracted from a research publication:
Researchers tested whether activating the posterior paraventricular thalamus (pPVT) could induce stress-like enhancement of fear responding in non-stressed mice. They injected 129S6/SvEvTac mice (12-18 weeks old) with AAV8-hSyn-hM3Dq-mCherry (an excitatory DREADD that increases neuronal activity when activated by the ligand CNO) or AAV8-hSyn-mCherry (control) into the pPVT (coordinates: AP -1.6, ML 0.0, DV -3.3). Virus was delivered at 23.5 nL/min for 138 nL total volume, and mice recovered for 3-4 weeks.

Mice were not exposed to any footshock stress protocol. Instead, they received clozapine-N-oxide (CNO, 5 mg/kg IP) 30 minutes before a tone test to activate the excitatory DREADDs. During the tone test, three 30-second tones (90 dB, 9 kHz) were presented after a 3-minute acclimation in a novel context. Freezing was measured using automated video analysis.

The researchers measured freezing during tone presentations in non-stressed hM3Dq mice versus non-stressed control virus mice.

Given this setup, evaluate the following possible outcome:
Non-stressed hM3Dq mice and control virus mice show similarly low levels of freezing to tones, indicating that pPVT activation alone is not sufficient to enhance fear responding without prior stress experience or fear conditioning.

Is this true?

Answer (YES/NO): NO